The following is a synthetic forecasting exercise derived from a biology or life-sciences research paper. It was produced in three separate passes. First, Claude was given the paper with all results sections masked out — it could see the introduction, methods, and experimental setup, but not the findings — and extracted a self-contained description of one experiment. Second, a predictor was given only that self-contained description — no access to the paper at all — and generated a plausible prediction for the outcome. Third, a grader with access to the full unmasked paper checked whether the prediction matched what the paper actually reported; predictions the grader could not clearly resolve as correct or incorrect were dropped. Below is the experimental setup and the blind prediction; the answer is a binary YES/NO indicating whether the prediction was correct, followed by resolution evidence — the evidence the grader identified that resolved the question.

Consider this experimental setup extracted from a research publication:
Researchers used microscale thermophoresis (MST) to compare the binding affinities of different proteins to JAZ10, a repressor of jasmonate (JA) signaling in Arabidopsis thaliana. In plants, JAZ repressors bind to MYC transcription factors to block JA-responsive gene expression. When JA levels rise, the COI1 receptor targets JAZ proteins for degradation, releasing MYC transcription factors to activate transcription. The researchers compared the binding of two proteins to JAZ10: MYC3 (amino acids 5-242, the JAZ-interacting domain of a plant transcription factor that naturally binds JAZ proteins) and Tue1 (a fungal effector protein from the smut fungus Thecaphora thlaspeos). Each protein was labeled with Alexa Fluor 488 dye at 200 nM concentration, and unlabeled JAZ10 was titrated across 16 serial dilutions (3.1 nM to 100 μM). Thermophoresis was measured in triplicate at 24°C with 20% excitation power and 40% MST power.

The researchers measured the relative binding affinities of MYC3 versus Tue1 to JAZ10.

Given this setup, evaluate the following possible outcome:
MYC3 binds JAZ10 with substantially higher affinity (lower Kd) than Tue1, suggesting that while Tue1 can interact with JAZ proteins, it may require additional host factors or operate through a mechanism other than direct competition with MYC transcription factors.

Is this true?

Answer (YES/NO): YES